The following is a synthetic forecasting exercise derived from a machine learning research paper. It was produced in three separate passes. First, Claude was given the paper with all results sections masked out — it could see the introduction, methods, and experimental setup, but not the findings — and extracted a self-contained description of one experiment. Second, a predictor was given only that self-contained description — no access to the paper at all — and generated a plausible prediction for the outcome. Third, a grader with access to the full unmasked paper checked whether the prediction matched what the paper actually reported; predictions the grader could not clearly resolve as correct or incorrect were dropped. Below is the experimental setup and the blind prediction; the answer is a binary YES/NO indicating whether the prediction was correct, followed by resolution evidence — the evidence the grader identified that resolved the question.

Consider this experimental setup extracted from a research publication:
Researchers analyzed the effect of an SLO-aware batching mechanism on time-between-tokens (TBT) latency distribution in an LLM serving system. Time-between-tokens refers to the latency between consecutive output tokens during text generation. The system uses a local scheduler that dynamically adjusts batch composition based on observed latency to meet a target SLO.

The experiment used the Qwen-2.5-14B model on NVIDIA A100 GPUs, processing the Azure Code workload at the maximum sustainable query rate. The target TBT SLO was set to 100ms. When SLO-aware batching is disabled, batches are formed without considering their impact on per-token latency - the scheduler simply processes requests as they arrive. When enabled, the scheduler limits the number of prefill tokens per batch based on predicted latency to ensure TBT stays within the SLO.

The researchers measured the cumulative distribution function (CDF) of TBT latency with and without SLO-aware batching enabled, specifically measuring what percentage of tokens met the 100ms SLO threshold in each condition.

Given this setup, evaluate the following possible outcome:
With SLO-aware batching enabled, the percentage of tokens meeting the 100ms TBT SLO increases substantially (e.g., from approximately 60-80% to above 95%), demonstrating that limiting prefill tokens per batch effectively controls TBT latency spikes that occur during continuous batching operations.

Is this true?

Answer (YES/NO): NO